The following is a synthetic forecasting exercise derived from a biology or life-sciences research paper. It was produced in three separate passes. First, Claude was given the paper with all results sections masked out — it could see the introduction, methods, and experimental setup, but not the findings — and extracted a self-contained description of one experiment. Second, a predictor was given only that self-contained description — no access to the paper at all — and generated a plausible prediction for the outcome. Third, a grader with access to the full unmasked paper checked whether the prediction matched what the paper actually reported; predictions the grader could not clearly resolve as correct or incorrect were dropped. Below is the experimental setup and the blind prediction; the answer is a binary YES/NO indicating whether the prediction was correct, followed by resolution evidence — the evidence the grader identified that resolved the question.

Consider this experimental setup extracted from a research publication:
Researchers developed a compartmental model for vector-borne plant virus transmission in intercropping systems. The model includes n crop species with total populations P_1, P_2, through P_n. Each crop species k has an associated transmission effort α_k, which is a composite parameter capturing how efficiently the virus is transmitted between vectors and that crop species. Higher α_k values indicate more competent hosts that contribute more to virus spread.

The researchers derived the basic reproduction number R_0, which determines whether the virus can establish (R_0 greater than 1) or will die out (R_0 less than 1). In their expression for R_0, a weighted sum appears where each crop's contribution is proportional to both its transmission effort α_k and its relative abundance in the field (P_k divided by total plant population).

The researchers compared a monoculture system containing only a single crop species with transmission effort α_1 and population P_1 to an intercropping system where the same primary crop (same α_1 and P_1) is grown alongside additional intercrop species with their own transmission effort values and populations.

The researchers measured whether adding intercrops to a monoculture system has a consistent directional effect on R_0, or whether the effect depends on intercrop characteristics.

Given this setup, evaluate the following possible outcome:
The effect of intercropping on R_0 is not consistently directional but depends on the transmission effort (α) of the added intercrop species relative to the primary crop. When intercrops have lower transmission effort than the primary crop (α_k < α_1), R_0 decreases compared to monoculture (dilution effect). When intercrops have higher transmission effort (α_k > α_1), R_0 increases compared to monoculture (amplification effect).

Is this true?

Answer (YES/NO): YES